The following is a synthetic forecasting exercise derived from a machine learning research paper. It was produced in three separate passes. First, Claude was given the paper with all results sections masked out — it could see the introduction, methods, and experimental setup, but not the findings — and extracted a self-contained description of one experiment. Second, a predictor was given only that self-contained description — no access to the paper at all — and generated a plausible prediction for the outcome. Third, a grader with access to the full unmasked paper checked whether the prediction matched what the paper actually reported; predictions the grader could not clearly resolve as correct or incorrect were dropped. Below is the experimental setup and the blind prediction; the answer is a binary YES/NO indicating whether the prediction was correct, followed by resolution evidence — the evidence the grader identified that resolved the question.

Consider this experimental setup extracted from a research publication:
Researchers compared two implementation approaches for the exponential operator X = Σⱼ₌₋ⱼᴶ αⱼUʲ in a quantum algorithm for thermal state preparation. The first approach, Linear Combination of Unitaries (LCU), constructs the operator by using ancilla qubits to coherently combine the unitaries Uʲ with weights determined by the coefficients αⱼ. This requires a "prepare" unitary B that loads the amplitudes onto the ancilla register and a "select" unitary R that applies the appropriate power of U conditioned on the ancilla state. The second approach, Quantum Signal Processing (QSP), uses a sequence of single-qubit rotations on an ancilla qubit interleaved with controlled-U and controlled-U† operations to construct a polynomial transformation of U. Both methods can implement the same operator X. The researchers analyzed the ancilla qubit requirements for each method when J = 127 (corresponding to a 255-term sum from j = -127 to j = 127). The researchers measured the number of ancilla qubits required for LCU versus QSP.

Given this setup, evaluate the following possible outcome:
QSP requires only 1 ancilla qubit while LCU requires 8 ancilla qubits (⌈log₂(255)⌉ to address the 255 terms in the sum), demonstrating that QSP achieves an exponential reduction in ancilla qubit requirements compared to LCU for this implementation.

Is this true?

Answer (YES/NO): NO